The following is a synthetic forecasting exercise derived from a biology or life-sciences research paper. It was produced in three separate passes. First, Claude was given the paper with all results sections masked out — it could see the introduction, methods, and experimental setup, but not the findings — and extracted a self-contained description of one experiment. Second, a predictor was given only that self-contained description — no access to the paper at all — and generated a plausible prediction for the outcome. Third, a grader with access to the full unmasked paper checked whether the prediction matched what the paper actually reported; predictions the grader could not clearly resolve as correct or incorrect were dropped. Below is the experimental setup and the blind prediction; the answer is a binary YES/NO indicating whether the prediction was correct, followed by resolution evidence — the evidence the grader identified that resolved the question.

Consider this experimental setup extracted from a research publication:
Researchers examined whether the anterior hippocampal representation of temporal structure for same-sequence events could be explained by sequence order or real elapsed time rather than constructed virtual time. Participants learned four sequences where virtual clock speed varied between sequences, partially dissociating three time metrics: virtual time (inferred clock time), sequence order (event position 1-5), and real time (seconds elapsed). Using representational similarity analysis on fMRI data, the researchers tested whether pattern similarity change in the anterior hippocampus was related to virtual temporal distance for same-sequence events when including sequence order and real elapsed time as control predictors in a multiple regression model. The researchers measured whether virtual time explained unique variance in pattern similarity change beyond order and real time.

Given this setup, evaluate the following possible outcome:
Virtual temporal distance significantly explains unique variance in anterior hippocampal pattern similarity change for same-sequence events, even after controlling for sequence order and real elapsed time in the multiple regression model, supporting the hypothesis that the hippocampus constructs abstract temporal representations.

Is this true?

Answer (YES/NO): YES